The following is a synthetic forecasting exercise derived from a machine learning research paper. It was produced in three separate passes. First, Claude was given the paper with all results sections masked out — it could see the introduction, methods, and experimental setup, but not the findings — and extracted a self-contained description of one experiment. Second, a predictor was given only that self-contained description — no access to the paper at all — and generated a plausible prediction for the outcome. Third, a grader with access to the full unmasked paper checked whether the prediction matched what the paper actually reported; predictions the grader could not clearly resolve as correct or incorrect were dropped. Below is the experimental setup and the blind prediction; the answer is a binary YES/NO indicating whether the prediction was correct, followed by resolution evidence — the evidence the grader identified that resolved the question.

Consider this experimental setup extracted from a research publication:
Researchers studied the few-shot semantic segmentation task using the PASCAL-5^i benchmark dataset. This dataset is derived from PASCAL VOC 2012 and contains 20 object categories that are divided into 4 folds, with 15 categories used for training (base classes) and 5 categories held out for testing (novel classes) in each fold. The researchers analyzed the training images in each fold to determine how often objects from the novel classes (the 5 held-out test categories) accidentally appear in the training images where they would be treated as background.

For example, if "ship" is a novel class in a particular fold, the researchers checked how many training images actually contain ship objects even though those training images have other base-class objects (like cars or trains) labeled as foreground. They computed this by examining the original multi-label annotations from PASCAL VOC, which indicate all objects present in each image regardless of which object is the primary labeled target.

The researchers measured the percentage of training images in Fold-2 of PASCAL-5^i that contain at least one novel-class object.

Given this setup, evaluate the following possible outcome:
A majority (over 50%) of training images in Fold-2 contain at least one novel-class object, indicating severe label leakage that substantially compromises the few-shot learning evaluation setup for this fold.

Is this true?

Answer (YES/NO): NO